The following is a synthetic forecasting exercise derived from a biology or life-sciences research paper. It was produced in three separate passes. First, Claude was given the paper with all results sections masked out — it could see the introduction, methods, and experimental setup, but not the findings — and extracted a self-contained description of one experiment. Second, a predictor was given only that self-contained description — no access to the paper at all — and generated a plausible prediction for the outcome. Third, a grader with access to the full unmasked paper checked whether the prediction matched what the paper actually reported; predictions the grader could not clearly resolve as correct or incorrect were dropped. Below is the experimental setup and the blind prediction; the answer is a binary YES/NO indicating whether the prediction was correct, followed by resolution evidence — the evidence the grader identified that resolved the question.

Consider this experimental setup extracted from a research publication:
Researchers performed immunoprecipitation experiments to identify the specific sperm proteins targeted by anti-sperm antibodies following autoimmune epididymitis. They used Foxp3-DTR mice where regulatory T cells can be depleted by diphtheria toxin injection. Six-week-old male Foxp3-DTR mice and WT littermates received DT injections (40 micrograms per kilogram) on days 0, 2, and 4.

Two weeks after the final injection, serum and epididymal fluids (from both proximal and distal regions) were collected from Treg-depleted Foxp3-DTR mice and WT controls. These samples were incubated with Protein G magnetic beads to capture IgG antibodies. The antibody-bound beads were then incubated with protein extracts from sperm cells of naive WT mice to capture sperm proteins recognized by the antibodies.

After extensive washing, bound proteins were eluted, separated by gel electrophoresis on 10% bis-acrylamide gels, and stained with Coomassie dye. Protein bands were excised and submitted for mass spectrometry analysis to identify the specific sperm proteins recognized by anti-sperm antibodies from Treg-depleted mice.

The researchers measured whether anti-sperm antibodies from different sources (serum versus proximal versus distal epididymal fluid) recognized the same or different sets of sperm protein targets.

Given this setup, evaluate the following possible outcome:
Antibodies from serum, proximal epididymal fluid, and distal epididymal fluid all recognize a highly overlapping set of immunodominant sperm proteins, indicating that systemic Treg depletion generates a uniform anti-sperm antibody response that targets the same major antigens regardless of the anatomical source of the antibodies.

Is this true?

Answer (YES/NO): NO